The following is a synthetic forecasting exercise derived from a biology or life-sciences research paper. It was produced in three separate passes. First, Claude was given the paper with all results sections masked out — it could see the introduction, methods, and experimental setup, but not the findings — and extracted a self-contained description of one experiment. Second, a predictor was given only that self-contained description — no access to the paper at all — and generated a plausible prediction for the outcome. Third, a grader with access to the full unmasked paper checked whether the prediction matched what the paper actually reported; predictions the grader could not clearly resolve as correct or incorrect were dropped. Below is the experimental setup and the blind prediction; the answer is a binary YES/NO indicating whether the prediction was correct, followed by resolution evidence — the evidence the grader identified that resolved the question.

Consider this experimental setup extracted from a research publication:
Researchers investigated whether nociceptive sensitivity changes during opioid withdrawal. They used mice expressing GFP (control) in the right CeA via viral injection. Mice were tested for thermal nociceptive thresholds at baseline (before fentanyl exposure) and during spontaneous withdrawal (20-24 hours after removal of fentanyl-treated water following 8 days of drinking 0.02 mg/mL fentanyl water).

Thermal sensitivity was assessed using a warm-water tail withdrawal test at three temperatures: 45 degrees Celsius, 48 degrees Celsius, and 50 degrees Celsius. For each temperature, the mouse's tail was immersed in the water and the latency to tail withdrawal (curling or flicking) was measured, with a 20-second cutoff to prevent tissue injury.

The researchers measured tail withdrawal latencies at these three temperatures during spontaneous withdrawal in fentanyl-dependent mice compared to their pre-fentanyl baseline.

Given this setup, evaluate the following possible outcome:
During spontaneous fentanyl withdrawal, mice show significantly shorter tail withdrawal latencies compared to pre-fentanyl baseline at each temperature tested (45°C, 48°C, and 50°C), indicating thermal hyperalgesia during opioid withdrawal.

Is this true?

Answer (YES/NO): NO